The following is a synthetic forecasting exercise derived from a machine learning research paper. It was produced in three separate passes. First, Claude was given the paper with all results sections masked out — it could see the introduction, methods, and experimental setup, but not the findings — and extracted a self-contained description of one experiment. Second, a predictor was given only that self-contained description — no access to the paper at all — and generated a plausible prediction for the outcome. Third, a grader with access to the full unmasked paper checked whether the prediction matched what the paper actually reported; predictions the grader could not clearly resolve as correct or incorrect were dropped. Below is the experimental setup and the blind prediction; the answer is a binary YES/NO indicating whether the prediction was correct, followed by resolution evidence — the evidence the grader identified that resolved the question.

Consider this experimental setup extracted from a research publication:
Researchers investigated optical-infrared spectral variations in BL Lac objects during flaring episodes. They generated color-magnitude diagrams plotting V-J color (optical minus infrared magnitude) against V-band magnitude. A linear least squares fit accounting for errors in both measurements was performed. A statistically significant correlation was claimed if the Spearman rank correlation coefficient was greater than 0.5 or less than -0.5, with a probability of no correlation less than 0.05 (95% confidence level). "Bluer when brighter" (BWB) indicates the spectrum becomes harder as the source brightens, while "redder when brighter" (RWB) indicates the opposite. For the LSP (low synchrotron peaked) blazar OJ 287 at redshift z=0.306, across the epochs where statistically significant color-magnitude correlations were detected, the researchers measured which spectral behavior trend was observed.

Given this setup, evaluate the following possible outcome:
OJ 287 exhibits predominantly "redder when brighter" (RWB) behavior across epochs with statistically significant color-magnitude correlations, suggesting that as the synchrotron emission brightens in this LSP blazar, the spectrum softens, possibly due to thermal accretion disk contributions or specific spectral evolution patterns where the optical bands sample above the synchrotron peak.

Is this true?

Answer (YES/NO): NO